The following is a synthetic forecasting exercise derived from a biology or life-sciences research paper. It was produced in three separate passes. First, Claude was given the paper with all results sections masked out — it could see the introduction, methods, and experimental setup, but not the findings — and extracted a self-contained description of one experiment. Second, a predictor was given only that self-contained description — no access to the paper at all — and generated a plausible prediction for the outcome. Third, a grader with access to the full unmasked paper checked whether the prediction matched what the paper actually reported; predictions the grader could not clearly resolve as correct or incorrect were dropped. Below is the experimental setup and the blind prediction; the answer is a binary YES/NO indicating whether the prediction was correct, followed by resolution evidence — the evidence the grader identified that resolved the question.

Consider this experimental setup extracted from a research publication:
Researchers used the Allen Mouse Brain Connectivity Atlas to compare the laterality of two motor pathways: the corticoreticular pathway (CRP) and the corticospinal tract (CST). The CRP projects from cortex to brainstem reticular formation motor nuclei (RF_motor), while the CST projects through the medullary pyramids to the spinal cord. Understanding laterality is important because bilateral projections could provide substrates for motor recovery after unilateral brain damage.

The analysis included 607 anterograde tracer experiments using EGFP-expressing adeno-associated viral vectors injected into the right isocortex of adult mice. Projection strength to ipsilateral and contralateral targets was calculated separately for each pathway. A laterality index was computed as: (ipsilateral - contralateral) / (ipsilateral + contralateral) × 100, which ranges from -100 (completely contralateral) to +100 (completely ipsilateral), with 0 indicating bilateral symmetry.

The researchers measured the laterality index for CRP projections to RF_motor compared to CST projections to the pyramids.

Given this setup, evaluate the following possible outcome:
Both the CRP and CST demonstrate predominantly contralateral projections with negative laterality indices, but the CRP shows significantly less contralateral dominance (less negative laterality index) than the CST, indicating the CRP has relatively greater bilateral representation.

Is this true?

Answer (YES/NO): NO